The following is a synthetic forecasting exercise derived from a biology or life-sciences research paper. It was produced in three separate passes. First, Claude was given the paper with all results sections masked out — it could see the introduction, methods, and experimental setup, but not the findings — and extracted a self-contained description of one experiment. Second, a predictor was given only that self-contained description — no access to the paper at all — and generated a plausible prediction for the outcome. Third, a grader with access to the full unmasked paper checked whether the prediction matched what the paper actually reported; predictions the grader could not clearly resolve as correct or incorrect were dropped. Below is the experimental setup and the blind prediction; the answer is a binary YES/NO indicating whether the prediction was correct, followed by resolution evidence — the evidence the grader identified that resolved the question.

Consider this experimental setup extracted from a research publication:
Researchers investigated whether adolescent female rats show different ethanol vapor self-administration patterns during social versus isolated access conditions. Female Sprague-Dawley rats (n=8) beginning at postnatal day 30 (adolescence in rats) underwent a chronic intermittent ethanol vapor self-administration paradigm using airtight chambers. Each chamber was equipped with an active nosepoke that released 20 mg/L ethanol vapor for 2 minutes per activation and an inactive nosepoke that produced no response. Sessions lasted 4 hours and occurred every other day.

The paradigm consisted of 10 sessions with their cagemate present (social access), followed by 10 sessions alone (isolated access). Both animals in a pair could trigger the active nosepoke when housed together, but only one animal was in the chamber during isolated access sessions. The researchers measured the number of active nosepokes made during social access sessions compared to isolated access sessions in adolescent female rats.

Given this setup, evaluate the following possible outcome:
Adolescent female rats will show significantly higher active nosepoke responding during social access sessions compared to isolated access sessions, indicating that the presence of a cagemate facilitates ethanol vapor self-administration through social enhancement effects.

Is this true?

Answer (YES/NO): YES